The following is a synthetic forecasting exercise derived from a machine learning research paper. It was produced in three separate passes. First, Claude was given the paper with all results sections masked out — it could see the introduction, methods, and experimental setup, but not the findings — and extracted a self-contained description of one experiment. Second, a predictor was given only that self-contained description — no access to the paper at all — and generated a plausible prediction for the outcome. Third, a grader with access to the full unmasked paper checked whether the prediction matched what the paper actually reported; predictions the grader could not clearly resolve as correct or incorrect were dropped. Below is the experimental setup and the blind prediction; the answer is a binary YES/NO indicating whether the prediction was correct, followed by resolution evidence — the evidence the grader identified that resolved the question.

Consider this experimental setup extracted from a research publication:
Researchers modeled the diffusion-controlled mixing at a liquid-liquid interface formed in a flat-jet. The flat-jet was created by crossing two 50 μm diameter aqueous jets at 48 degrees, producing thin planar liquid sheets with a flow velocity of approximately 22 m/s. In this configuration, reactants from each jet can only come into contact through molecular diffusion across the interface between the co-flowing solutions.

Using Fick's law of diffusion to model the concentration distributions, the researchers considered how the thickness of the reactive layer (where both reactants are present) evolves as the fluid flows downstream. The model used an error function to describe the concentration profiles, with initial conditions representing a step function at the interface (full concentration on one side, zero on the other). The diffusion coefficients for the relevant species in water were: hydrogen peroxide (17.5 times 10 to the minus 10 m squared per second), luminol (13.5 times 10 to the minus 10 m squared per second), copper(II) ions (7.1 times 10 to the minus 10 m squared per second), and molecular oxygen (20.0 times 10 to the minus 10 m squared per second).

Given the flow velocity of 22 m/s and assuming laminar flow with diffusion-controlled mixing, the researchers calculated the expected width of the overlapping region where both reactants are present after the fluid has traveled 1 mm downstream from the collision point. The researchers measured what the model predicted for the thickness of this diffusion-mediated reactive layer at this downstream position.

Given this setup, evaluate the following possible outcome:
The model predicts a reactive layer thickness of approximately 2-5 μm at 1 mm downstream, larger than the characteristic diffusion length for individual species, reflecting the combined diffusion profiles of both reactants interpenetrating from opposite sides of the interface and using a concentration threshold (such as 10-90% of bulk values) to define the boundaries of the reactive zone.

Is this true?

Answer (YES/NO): NO